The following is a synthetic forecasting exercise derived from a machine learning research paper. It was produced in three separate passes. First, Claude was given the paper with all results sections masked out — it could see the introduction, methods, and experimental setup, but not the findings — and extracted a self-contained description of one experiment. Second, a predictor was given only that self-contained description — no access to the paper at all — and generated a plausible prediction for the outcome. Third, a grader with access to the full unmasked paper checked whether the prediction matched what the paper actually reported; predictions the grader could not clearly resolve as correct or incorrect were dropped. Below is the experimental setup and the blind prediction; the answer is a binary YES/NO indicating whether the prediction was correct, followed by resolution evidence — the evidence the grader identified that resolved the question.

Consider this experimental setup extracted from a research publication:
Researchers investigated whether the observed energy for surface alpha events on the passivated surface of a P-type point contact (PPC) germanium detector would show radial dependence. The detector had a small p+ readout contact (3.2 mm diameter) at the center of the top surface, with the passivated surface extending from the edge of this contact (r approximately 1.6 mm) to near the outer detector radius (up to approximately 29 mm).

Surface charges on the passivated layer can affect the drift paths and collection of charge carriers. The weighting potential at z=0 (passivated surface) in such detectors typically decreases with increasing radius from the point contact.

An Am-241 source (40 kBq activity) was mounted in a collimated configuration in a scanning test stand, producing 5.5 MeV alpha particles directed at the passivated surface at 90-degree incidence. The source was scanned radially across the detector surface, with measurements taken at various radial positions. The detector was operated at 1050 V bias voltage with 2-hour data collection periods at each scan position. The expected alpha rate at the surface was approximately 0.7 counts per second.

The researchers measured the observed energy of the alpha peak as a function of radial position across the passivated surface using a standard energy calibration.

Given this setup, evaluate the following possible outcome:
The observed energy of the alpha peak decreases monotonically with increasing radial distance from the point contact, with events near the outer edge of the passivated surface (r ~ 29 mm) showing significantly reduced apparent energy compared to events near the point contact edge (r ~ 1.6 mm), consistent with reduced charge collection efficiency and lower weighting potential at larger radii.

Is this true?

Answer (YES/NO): YES